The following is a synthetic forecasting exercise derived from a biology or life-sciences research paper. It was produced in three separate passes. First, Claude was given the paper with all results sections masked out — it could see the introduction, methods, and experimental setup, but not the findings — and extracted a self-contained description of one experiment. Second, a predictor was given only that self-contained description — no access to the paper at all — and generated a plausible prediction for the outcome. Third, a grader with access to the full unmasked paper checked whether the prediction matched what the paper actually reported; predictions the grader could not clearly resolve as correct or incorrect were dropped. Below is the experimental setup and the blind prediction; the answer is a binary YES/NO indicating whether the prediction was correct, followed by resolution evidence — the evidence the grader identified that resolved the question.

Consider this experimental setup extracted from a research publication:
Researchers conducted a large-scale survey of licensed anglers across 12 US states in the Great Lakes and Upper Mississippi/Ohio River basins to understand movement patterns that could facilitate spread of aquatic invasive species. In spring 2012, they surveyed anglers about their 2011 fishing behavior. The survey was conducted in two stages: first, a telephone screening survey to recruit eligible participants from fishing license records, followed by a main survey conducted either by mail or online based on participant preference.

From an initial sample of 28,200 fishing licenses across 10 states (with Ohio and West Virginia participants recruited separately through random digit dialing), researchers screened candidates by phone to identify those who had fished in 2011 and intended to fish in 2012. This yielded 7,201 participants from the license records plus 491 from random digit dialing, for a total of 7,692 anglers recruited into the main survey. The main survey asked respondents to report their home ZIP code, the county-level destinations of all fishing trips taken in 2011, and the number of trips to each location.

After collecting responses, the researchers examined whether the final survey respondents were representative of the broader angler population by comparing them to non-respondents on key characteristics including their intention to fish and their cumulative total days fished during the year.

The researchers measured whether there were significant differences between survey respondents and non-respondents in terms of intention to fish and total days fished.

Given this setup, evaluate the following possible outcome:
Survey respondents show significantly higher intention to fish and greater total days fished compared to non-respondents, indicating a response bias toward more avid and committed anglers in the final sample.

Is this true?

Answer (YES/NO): NO